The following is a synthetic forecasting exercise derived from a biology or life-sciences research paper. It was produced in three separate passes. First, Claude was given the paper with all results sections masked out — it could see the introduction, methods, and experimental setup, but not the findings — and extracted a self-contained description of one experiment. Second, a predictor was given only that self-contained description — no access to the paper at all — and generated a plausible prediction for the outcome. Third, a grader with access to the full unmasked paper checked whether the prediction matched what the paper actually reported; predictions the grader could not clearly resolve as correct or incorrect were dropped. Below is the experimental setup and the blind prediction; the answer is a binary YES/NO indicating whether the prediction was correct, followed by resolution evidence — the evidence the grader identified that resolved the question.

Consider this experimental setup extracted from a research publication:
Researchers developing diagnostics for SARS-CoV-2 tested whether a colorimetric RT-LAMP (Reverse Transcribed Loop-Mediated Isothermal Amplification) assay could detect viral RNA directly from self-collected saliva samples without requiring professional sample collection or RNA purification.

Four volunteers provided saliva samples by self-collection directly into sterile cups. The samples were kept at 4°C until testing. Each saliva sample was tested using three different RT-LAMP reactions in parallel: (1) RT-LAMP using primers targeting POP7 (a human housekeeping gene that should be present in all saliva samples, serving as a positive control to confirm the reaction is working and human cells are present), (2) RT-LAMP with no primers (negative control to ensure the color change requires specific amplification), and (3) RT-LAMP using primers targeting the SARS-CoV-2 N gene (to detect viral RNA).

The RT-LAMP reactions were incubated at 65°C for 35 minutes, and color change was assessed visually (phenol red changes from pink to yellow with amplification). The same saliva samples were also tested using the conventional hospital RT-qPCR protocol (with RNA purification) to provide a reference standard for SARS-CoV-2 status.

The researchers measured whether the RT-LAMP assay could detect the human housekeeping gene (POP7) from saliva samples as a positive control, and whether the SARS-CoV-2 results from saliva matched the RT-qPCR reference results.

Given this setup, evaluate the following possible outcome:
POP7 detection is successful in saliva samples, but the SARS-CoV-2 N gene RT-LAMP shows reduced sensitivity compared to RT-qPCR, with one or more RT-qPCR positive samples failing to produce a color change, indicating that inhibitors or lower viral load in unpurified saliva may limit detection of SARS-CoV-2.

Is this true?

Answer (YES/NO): NO